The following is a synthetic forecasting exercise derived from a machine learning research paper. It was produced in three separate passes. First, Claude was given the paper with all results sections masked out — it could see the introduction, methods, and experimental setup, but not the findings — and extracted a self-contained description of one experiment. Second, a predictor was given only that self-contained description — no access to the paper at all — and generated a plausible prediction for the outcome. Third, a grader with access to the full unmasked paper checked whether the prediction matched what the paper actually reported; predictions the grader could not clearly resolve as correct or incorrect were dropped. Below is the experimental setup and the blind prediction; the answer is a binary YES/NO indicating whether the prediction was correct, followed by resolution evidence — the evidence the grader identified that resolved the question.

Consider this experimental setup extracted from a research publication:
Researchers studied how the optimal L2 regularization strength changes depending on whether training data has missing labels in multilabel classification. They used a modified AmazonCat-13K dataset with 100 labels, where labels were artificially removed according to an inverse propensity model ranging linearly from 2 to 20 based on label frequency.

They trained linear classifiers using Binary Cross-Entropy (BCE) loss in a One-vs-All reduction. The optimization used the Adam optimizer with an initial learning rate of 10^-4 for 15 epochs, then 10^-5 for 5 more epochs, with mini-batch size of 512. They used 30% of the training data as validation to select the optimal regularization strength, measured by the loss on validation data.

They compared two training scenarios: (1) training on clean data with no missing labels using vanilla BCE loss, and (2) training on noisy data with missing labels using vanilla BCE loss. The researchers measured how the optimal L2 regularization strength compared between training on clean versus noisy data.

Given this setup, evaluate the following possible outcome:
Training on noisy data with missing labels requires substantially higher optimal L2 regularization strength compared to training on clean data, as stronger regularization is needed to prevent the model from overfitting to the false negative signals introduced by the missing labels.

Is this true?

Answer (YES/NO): YES